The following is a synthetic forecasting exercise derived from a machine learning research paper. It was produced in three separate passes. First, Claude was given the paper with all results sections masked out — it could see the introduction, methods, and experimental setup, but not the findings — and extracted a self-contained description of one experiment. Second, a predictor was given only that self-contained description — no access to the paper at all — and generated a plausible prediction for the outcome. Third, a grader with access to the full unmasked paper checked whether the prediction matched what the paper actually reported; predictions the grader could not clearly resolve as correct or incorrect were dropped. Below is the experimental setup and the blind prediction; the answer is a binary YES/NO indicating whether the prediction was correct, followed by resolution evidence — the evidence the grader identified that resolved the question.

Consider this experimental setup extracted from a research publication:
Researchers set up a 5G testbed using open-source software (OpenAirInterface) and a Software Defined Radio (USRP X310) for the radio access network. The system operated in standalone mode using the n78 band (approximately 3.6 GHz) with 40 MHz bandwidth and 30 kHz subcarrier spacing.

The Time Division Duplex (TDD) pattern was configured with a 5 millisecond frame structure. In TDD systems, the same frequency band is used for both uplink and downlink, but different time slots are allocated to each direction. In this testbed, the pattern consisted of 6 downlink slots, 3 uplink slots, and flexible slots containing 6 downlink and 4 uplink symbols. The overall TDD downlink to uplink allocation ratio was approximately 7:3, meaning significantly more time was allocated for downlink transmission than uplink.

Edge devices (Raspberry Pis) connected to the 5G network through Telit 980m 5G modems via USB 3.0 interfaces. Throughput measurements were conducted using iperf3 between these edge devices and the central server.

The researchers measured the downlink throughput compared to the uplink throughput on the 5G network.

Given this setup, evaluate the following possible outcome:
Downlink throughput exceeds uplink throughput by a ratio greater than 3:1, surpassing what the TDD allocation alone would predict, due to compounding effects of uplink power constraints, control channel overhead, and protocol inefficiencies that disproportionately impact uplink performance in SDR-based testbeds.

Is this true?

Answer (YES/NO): YES